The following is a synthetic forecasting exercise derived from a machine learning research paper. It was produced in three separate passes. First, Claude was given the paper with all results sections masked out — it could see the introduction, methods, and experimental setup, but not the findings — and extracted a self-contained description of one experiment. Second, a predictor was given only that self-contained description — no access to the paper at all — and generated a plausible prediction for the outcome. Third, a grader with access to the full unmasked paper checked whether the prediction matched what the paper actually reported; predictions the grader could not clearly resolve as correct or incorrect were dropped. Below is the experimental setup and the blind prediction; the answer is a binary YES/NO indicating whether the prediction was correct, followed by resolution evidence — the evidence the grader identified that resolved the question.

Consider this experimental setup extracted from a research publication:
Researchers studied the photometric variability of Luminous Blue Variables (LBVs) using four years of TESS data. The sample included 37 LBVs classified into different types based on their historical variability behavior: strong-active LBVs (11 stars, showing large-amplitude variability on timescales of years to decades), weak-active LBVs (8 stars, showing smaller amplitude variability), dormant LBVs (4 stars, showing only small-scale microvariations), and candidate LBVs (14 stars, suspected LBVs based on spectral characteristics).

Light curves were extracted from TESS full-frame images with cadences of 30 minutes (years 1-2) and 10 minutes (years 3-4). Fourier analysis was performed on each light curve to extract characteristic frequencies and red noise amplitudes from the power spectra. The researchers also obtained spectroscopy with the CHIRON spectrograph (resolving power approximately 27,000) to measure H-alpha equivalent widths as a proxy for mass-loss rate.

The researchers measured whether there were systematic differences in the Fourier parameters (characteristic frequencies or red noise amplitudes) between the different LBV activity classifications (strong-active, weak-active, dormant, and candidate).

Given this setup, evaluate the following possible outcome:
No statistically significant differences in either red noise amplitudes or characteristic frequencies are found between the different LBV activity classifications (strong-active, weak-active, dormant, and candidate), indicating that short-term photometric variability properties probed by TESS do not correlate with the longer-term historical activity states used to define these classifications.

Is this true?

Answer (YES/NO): YES